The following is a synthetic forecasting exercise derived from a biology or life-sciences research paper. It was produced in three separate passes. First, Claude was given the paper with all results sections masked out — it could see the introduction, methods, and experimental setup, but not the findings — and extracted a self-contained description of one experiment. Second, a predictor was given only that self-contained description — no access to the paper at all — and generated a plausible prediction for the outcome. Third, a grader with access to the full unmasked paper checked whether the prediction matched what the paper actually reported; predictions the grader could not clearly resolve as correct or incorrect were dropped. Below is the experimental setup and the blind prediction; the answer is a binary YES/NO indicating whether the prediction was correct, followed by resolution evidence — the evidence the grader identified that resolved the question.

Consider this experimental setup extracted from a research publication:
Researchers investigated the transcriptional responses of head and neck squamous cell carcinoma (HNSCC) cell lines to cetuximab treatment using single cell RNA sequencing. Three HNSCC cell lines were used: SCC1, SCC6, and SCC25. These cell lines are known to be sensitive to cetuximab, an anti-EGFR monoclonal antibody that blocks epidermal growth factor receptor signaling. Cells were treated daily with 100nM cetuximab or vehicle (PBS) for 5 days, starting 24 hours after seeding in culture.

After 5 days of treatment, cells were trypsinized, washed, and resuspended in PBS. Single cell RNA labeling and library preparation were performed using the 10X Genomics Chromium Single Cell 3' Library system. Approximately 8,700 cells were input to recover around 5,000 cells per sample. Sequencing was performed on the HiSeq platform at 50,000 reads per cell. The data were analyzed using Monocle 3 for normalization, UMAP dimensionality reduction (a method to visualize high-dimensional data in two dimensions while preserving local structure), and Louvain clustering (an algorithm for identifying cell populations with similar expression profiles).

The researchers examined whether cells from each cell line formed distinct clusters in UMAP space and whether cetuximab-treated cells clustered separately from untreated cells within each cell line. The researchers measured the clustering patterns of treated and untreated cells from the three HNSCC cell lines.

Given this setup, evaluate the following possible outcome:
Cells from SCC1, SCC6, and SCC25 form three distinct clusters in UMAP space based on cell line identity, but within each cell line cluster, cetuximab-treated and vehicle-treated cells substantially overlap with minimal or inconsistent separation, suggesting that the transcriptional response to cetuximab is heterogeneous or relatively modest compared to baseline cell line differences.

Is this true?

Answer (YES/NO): NO